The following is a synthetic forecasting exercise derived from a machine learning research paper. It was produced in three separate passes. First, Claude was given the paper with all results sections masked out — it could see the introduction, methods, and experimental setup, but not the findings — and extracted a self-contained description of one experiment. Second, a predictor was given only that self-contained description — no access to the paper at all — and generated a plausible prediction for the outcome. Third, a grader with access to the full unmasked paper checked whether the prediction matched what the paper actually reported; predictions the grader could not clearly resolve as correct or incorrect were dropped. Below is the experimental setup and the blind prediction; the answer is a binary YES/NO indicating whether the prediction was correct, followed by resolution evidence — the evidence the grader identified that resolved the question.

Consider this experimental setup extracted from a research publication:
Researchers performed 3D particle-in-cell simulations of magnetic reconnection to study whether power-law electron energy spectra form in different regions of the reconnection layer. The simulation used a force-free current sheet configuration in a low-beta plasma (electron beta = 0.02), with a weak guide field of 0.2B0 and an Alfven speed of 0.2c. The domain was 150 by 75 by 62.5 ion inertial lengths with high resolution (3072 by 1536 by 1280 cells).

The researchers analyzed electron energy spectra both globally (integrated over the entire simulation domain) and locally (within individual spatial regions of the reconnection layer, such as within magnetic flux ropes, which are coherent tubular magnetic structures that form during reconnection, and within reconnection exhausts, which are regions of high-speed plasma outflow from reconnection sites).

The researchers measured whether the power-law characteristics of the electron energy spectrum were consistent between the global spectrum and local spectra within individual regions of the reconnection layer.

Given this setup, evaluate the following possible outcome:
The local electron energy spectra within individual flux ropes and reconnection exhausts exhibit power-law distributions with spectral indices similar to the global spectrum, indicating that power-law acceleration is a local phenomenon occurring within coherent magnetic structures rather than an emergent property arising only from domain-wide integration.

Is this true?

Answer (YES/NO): NO